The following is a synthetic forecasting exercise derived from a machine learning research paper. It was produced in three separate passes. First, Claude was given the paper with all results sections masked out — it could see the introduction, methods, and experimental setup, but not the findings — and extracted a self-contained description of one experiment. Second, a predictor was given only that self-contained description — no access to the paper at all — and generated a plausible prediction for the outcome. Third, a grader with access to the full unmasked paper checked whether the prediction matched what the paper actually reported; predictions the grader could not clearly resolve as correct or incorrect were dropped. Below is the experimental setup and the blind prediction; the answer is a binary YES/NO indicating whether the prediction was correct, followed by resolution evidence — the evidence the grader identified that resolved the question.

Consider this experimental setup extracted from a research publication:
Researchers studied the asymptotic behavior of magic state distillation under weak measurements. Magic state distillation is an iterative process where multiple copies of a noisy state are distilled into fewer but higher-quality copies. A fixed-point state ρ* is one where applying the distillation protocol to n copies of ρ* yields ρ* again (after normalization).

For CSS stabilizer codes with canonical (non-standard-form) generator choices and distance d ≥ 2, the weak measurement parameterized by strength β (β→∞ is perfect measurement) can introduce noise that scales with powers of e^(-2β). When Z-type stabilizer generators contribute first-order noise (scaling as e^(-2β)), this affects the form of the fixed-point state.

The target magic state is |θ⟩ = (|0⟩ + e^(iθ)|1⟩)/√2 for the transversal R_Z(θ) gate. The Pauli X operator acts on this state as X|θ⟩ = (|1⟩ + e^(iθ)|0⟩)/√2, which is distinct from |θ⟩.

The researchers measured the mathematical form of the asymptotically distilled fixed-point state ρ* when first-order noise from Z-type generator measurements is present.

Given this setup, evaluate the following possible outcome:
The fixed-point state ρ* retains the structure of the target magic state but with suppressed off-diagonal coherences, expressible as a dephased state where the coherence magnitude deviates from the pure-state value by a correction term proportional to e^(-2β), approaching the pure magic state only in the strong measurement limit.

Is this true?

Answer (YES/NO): NO